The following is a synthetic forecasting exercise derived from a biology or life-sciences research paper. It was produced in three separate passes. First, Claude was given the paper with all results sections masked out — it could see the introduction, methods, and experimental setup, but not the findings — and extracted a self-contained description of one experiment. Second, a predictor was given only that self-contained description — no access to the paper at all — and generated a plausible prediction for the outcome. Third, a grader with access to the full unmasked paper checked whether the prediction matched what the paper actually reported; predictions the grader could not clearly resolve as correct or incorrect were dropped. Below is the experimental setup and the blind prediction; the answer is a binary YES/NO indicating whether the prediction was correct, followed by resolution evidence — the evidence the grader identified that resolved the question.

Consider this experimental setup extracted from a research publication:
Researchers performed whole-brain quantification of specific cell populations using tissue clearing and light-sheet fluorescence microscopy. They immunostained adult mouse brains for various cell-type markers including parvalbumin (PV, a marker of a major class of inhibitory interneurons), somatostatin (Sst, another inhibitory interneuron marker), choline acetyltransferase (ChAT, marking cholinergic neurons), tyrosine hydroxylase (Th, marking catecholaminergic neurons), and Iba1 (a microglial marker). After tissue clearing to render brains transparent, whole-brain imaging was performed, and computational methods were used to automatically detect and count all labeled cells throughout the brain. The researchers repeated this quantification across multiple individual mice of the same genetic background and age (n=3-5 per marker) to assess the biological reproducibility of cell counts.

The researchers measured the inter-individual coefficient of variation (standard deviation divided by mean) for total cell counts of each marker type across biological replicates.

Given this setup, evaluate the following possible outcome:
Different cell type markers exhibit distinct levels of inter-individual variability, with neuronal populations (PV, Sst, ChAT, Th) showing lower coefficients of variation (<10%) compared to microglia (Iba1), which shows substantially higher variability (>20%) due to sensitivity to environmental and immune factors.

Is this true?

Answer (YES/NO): NO